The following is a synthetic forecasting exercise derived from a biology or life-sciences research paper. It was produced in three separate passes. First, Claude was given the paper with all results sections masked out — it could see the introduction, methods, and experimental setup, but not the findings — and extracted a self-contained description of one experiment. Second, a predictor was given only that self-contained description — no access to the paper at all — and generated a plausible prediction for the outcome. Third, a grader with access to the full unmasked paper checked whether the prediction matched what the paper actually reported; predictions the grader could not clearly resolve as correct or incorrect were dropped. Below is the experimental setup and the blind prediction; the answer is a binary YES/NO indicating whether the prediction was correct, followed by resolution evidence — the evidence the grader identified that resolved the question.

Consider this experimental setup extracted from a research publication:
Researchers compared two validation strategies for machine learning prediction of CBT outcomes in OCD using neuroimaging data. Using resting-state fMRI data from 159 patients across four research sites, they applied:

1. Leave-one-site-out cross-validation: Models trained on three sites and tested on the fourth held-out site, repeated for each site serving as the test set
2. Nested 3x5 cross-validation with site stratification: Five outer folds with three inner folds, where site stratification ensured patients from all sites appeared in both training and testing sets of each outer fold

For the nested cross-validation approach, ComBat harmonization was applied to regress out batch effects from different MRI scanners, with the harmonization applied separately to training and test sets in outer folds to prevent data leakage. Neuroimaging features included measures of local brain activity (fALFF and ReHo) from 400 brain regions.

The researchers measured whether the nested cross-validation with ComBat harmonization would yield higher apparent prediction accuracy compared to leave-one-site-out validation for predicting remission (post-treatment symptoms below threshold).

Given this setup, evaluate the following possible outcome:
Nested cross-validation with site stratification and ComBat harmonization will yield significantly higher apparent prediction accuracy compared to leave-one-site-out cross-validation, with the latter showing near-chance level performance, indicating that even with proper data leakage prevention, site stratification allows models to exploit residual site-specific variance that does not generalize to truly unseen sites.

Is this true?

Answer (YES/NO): NO